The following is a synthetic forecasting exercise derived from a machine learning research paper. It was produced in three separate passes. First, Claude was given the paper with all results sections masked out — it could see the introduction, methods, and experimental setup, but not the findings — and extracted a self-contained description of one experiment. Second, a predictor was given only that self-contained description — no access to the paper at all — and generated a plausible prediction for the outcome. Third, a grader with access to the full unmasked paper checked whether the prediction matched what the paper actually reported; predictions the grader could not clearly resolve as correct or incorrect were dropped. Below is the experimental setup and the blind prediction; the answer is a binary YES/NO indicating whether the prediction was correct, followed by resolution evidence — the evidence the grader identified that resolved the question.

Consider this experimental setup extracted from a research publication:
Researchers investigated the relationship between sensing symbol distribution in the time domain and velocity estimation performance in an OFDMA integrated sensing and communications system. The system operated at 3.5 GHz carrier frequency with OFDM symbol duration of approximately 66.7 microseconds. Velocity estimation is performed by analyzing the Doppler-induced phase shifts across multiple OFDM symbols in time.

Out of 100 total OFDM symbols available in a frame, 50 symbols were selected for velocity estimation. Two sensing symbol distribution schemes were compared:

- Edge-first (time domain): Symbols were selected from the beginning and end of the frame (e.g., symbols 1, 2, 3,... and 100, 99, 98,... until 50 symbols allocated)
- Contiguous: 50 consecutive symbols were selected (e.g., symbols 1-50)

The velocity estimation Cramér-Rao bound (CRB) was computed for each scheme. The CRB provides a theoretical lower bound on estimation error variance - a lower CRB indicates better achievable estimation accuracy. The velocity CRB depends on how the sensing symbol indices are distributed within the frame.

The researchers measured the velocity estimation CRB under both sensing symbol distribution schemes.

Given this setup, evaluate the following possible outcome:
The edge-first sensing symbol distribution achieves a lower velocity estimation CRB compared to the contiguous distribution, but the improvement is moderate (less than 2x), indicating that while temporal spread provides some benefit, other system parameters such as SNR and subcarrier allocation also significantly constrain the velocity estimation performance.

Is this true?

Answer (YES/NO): NO